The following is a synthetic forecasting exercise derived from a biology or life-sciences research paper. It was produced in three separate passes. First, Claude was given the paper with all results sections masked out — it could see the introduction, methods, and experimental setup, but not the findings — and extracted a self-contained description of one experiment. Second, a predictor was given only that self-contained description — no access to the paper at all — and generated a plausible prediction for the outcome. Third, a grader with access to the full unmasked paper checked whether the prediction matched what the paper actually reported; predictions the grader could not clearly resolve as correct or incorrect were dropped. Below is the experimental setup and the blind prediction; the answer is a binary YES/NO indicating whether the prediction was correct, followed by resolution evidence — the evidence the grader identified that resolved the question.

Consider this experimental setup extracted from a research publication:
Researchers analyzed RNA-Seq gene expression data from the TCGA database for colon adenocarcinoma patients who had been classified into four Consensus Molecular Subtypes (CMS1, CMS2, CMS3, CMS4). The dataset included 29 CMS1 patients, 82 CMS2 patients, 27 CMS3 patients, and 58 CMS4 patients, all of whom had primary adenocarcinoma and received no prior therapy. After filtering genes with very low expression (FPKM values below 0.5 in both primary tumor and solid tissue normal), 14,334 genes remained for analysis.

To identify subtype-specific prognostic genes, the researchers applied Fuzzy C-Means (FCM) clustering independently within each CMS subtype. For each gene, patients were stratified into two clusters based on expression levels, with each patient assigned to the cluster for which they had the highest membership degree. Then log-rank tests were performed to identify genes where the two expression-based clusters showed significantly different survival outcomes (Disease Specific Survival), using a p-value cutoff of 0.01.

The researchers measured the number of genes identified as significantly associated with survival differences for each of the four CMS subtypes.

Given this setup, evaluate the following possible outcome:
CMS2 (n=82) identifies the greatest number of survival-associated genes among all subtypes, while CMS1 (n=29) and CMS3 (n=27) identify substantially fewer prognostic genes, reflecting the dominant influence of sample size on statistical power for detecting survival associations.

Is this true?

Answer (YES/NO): NO